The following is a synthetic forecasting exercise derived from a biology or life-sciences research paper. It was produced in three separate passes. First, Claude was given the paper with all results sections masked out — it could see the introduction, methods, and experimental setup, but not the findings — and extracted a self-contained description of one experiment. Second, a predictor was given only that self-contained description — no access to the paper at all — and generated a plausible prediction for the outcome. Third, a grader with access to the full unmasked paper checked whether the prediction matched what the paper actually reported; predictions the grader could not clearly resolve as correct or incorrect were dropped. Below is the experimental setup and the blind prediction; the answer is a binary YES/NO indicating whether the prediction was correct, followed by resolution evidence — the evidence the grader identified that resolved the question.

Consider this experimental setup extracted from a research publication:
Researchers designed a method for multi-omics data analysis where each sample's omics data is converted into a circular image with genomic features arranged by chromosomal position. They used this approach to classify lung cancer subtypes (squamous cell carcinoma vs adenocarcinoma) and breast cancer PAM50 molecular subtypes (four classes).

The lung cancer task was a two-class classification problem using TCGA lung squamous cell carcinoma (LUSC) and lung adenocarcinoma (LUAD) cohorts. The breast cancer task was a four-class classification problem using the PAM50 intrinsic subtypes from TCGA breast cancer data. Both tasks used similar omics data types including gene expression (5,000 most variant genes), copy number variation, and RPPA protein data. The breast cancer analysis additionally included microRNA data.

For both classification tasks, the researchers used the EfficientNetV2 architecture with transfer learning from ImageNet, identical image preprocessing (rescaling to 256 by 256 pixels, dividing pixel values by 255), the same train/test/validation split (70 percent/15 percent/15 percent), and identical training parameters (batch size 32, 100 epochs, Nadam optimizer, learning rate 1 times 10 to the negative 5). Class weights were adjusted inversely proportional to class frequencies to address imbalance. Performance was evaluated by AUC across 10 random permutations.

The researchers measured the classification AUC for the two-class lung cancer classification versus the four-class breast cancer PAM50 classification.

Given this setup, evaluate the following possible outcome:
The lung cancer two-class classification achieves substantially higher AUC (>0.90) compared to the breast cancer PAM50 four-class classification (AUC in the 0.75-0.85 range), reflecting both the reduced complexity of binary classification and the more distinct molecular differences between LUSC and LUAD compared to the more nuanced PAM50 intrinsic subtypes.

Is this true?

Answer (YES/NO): YES